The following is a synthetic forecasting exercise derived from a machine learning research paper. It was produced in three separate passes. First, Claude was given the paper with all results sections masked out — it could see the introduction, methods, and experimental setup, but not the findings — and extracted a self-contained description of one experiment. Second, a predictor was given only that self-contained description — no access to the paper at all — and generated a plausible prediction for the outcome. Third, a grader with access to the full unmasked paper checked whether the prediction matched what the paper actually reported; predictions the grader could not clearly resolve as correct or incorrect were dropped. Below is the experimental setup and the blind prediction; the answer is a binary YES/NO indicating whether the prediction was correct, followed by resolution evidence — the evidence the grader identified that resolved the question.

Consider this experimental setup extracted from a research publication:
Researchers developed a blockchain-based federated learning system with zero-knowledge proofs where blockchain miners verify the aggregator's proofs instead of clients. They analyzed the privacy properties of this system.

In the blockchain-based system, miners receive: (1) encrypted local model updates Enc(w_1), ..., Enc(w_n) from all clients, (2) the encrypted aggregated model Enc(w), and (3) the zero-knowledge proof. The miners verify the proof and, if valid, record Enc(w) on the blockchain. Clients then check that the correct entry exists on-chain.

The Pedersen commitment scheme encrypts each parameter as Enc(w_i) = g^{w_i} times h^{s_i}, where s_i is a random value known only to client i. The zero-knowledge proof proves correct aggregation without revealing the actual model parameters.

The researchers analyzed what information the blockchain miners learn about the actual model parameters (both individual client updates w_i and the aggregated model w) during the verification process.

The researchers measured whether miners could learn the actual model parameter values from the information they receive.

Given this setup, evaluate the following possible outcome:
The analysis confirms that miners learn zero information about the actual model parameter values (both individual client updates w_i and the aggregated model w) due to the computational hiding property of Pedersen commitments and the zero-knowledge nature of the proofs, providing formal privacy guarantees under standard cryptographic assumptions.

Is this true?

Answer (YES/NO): NO